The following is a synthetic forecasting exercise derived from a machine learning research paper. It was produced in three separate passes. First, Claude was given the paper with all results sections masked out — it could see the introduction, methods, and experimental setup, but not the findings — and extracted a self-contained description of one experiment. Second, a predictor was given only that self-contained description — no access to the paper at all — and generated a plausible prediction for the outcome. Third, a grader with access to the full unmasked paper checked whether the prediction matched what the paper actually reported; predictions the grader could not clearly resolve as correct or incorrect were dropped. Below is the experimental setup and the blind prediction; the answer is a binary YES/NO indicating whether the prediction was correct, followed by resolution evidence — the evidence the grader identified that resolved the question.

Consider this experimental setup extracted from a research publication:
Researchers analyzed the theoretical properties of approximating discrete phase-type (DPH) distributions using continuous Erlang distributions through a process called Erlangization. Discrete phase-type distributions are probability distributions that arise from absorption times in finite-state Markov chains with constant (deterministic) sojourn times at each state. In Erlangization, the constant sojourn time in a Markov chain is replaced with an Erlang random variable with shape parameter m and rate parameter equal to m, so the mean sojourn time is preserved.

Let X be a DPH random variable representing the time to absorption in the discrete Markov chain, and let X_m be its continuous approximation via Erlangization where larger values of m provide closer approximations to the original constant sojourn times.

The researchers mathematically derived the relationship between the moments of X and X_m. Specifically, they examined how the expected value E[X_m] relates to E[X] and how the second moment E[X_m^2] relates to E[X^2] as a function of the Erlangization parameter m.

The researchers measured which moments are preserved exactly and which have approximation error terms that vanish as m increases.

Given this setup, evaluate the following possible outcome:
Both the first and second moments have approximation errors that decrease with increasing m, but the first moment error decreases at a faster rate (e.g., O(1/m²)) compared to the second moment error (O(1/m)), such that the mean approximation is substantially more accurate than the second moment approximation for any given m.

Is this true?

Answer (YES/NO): NO